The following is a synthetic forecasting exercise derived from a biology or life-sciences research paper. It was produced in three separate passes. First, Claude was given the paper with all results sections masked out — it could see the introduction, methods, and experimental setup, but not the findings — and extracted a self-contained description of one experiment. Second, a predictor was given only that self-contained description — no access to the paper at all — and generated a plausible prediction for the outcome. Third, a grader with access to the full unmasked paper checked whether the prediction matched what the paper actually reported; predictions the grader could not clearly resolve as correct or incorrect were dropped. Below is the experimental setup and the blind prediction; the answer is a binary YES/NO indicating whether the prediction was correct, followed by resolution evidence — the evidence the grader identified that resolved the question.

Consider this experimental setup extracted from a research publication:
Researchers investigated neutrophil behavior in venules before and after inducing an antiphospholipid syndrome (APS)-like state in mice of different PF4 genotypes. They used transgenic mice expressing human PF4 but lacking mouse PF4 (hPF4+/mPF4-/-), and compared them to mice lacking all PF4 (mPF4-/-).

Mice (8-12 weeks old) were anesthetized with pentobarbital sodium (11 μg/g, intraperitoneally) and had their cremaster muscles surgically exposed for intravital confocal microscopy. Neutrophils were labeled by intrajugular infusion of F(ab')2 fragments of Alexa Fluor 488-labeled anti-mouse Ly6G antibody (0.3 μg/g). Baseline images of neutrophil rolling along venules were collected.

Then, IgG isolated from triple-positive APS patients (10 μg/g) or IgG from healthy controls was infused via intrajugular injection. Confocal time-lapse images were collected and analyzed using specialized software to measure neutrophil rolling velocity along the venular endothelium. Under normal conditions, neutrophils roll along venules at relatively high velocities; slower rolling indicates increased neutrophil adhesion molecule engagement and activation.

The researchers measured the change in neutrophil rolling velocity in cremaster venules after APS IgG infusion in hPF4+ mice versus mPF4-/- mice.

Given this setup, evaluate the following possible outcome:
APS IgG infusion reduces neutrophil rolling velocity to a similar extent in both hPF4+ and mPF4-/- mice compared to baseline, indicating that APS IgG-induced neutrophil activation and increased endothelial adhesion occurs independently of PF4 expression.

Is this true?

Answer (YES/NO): NO